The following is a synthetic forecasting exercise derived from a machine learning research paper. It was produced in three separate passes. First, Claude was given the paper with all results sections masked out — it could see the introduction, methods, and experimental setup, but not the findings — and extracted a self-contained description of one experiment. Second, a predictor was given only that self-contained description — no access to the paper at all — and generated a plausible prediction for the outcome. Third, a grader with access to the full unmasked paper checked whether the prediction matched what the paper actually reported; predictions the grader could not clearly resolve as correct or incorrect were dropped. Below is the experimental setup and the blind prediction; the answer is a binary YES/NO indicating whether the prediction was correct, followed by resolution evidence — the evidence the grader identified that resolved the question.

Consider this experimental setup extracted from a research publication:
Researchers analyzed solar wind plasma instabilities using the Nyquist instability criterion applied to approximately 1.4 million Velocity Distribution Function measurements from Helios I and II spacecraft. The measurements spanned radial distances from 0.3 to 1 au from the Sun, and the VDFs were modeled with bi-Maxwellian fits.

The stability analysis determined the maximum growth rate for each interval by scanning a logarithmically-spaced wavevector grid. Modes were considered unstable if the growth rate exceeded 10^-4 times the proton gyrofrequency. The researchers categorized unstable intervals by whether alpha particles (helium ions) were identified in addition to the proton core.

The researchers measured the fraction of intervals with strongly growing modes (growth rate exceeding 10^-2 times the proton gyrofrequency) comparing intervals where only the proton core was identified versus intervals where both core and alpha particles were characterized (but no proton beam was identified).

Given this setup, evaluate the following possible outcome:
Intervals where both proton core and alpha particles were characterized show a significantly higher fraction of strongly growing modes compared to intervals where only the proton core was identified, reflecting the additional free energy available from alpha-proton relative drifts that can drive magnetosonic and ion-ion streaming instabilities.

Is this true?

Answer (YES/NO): NO